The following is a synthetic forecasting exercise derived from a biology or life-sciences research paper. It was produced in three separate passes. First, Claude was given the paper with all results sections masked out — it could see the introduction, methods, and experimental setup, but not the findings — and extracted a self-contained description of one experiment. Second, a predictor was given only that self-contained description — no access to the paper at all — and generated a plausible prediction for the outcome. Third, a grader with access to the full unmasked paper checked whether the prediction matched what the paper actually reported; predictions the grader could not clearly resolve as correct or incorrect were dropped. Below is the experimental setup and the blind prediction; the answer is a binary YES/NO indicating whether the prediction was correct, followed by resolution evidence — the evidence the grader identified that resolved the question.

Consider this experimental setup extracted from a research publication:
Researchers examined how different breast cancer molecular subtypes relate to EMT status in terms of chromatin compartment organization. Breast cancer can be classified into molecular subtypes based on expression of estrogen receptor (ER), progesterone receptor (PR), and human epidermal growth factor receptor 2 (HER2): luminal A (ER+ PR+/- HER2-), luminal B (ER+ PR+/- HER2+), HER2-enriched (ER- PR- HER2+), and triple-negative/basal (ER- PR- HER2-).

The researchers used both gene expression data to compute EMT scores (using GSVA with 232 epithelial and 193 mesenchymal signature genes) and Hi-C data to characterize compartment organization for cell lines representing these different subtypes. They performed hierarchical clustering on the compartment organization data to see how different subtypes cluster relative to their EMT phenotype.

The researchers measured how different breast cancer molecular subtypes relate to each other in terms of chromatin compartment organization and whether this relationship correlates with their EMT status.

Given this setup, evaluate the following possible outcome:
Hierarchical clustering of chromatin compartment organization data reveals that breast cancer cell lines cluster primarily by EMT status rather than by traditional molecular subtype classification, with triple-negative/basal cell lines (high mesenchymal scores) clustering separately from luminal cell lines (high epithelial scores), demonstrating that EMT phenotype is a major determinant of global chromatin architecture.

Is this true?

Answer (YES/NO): NO